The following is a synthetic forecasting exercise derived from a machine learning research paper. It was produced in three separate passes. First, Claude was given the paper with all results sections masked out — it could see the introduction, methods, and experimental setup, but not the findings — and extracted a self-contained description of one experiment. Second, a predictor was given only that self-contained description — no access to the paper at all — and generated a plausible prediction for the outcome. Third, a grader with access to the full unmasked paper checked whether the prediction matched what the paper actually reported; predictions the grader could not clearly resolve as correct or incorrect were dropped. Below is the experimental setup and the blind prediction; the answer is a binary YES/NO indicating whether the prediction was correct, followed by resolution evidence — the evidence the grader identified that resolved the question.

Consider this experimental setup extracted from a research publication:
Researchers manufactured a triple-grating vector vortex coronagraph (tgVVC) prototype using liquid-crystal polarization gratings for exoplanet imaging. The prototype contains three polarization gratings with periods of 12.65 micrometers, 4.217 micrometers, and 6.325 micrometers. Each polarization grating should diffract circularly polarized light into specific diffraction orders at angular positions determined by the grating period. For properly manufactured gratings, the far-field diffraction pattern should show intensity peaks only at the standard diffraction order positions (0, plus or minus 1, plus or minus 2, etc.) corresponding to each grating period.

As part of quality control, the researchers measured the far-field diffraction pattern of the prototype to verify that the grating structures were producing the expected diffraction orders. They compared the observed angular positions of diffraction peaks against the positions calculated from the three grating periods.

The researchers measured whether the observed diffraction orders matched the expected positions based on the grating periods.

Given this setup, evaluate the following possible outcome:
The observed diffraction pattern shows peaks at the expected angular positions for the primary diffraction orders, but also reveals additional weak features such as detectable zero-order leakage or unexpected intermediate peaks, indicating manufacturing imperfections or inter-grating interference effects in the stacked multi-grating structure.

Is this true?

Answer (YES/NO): YES